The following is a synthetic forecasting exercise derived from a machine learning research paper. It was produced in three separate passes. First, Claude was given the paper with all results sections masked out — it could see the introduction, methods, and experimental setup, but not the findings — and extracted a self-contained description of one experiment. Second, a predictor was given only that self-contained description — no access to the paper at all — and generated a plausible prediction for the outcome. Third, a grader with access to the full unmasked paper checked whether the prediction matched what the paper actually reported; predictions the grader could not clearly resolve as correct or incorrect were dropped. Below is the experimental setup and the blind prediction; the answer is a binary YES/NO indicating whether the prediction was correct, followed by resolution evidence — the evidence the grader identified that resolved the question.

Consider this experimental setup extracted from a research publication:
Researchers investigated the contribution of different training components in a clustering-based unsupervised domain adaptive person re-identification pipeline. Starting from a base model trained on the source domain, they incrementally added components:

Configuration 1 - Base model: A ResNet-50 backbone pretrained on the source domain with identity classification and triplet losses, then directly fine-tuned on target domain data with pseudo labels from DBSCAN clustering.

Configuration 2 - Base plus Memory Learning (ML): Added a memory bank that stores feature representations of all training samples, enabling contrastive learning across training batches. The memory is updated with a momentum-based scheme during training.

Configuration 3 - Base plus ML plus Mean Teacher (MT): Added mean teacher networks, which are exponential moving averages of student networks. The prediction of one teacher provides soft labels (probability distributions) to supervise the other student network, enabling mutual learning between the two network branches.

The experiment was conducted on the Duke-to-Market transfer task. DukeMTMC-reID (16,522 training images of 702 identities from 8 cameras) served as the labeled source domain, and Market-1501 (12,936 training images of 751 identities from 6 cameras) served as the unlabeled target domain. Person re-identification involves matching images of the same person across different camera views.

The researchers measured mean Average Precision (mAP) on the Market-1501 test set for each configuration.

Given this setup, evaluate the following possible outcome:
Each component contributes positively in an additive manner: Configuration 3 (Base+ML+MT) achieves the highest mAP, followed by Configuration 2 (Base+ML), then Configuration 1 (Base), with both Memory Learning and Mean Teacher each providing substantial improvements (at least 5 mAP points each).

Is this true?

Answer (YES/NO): YES